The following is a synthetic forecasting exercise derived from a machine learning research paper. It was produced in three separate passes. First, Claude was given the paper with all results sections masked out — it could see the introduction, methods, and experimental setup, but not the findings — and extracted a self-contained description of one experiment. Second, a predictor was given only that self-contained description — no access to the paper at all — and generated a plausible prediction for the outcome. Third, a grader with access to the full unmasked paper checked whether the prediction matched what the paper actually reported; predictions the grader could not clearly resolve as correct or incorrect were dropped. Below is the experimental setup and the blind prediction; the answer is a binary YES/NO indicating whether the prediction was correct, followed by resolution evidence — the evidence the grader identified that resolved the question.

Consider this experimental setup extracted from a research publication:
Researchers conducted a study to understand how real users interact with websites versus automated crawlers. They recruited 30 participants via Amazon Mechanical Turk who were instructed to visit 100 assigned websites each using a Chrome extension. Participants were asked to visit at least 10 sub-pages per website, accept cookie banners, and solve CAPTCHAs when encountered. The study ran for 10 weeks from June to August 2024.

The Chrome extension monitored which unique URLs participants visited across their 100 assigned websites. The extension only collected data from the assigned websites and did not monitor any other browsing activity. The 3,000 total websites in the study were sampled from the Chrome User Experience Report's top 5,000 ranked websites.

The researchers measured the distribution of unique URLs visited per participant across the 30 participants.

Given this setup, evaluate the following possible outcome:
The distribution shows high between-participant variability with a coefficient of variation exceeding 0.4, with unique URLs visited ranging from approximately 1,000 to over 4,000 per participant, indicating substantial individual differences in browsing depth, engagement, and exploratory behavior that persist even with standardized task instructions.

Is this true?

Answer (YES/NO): NO